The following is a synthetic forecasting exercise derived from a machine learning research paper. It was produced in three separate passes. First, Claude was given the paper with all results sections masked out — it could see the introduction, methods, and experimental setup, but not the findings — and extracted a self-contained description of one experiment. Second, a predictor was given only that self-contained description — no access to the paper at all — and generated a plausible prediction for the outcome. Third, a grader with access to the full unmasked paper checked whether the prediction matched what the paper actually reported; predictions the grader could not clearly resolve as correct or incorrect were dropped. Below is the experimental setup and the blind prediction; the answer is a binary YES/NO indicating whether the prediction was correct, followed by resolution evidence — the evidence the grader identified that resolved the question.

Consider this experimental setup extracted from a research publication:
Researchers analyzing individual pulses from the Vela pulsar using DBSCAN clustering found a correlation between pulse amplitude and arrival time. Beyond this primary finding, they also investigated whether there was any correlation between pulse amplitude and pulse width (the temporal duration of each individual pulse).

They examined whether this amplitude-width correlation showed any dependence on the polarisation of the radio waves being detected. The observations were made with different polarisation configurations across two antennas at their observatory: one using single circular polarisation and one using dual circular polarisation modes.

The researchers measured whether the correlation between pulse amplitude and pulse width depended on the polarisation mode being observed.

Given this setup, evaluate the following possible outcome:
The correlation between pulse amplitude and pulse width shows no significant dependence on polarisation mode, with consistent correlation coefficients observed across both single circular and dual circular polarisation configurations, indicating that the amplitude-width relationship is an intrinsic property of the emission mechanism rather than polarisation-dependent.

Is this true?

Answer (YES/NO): NO